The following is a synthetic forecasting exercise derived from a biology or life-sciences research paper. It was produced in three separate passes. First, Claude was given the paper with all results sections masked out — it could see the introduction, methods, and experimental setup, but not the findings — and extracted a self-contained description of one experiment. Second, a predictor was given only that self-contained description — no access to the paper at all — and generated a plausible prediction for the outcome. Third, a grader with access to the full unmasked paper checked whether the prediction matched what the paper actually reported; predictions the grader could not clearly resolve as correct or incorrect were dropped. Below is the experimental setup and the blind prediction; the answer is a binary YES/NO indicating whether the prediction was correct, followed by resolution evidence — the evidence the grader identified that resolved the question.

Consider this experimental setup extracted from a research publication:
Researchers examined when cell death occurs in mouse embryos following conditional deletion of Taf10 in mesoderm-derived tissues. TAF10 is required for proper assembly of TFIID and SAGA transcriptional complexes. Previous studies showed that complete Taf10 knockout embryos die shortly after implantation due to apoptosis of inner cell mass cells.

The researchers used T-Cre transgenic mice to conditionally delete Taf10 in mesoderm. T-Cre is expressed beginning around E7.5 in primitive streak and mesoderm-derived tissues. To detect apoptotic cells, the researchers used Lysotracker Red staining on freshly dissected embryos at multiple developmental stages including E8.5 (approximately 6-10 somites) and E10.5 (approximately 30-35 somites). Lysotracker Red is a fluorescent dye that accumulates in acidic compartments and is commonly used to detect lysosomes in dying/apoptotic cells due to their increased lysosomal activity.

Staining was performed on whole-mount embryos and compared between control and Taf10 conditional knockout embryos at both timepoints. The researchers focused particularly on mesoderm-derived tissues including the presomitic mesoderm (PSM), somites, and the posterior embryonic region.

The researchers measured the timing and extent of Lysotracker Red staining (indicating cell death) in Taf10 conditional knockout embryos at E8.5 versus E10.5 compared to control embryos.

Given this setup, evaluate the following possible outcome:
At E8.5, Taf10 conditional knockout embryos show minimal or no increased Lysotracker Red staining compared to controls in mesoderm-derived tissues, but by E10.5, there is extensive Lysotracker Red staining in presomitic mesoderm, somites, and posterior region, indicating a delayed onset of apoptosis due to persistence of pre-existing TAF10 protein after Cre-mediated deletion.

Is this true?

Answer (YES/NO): NO